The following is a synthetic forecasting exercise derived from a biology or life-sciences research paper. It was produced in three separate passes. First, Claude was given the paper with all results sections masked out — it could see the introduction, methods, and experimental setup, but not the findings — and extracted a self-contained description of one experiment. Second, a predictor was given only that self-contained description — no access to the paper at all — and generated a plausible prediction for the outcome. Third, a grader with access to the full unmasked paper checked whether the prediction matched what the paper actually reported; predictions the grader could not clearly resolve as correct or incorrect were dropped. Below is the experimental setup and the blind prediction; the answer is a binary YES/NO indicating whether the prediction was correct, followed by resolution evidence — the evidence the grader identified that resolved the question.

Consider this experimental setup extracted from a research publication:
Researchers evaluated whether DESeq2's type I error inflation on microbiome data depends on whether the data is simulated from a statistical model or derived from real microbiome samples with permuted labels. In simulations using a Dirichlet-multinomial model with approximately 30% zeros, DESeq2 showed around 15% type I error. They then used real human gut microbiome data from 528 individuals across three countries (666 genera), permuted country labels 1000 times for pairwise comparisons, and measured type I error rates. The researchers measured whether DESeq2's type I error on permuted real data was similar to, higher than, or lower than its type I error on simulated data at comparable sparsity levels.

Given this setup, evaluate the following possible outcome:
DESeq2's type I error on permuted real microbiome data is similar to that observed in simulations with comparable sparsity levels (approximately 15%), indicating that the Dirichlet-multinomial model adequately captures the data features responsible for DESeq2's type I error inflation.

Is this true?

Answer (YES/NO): NO